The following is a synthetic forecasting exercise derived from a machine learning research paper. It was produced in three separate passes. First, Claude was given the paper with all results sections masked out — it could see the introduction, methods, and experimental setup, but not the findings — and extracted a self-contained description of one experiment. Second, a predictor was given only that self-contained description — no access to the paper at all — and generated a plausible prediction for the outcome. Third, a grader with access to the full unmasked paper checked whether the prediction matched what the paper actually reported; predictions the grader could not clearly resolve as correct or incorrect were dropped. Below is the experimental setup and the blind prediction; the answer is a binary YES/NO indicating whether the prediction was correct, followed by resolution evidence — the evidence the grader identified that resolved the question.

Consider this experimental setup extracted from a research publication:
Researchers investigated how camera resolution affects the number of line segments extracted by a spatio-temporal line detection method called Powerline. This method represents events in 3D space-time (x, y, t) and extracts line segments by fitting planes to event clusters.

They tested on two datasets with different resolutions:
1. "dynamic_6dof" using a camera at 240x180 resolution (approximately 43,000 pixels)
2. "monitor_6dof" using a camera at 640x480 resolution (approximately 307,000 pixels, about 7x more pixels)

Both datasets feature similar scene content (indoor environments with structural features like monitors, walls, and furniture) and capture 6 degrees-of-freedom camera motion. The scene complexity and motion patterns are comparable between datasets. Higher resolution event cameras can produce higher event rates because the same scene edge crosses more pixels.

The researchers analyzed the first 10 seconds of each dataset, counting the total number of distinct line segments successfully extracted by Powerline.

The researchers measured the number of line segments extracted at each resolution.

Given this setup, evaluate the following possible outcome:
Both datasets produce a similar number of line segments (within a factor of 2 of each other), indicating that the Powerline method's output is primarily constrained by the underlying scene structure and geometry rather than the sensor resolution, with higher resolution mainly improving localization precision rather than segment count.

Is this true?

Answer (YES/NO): NO